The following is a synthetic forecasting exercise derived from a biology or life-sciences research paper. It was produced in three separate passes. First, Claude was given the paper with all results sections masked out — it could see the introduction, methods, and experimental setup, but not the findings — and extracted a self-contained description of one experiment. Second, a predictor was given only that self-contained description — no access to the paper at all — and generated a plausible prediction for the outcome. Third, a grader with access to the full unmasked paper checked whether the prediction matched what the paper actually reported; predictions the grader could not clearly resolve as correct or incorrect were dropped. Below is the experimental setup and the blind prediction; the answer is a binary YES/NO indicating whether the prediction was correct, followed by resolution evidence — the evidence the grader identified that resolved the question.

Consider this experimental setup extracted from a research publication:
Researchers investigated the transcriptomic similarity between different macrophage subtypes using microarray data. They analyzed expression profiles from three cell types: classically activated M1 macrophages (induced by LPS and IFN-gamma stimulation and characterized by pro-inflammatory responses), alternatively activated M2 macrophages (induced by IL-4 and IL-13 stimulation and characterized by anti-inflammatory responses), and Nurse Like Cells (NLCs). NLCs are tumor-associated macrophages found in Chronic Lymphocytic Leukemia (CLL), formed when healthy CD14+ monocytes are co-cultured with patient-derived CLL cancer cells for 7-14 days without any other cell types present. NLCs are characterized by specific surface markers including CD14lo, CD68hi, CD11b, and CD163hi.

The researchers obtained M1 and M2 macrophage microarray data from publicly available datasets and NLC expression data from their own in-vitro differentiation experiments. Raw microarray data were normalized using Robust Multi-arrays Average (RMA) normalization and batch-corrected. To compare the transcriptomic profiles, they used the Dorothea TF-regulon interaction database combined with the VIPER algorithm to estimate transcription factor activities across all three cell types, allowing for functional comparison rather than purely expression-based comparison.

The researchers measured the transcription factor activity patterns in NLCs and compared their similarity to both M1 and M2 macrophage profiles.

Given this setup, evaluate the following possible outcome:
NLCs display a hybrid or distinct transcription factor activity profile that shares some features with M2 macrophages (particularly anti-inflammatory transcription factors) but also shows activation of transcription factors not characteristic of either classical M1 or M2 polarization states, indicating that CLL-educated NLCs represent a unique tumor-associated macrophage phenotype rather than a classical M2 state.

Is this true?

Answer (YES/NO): YES